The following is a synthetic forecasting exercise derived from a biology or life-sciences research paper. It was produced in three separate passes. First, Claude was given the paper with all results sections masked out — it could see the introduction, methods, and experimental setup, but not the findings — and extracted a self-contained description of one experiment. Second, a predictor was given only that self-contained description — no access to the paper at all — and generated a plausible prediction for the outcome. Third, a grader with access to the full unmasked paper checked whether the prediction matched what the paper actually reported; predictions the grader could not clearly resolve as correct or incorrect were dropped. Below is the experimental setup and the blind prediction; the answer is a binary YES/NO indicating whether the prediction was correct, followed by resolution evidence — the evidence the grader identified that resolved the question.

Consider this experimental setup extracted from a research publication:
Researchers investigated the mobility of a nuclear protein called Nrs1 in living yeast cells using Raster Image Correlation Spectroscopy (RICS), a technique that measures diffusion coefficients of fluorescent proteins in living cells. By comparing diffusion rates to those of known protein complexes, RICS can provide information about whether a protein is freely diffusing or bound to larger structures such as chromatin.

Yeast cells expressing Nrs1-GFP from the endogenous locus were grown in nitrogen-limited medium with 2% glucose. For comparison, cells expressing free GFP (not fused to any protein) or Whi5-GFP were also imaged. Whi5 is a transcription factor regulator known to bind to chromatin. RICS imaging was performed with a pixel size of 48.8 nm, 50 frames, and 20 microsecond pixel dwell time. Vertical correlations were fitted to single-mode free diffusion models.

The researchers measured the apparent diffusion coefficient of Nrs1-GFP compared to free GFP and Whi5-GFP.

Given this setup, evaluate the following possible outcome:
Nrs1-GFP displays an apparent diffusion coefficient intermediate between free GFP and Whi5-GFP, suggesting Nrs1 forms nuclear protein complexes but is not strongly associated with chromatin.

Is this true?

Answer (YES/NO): NO